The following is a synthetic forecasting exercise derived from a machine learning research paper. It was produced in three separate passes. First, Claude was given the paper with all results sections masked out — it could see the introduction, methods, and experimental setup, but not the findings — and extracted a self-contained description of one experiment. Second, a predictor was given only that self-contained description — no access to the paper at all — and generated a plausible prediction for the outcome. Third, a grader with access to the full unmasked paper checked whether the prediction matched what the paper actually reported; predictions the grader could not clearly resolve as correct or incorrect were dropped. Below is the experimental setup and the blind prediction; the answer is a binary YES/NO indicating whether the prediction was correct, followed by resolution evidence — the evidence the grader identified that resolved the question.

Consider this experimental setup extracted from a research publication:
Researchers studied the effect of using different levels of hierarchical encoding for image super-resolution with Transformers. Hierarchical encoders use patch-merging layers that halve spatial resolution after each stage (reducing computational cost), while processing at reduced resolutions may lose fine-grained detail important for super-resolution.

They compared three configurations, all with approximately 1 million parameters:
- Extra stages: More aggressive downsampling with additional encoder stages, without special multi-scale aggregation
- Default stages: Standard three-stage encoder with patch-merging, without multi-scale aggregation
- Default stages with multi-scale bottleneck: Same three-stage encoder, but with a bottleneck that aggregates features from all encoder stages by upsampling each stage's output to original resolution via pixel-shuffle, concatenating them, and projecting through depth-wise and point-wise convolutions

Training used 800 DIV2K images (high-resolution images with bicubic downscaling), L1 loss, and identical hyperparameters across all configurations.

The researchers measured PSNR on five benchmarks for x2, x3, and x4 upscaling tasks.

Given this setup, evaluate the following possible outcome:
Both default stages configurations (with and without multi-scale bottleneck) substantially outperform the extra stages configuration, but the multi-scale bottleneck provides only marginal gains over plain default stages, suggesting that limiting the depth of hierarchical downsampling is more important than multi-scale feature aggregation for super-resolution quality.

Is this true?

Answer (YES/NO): YES